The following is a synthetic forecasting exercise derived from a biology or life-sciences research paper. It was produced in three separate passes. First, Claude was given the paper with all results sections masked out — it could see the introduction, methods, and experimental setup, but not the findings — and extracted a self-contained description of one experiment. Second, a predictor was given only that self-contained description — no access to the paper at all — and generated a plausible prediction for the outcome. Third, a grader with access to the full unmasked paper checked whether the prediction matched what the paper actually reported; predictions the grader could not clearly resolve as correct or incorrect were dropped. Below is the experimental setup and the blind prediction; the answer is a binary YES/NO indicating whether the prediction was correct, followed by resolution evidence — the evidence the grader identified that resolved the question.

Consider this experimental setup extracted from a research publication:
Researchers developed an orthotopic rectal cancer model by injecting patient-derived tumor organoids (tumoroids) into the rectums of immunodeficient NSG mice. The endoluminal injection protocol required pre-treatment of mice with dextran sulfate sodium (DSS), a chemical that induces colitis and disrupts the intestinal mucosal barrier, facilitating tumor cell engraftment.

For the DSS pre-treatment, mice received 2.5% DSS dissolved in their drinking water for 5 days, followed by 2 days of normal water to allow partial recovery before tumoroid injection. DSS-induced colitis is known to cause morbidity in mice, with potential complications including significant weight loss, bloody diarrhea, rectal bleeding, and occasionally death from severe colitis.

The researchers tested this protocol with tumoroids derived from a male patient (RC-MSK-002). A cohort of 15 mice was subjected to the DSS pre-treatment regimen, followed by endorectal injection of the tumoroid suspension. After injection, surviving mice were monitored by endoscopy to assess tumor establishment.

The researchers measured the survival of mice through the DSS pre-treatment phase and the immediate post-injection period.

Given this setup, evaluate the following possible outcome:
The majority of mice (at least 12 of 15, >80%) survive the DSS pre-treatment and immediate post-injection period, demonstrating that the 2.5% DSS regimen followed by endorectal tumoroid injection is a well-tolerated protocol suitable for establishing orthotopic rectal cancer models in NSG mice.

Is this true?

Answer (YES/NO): NO